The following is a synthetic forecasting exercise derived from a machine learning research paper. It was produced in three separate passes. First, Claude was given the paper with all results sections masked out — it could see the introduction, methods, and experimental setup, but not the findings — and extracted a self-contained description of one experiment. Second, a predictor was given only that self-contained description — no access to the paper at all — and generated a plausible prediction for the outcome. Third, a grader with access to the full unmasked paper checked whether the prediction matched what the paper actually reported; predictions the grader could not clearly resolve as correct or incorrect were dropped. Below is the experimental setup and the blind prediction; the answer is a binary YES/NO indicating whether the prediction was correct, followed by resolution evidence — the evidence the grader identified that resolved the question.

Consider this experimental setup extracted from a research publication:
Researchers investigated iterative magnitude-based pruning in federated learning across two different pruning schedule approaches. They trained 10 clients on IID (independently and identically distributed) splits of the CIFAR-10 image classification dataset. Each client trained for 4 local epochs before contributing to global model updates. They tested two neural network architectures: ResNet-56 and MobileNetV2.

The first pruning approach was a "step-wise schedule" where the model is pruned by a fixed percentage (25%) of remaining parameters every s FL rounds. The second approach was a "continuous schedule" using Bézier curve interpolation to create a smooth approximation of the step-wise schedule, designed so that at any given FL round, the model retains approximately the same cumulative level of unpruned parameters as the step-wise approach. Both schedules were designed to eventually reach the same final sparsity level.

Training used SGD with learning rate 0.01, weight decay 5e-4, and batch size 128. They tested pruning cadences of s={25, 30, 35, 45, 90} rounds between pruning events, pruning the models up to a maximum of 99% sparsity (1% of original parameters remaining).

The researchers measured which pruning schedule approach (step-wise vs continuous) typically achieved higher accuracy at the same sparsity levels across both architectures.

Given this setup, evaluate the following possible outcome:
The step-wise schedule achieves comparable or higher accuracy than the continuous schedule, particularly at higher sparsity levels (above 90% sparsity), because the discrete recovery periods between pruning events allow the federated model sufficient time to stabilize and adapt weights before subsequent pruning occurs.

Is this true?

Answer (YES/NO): YES